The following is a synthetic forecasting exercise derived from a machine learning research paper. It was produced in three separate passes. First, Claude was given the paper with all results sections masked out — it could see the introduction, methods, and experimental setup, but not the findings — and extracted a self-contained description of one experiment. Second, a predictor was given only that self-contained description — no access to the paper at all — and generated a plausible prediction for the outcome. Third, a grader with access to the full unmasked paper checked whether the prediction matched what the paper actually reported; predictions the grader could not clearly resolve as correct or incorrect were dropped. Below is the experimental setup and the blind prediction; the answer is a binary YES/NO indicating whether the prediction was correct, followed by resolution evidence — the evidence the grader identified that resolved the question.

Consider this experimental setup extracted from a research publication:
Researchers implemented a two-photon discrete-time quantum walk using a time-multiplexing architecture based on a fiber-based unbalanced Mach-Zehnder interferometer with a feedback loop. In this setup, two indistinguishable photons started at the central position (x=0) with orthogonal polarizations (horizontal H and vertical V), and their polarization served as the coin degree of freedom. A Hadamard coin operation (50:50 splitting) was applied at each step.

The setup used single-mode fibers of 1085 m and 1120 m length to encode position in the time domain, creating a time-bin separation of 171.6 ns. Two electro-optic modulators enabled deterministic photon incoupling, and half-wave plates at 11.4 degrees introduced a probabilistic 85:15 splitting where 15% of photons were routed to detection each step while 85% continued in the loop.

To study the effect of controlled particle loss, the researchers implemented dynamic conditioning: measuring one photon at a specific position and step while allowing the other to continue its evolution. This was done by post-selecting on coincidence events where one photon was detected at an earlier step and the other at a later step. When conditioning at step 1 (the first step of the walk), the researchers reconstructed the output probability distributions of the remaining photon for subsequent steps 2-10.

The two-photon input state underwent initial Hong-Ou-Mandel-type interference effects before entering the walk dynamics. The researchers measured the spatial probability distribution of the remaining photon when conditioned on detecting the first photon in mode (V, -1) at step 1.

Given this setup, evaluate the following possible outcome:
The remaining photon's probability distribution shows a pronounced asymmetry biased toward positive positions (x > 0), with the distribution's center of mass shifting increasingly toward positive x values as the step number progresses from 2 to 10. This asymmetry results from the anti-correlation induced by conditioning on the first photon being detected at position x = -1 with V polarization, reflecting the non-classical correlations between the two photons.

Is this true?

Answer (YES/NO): NO